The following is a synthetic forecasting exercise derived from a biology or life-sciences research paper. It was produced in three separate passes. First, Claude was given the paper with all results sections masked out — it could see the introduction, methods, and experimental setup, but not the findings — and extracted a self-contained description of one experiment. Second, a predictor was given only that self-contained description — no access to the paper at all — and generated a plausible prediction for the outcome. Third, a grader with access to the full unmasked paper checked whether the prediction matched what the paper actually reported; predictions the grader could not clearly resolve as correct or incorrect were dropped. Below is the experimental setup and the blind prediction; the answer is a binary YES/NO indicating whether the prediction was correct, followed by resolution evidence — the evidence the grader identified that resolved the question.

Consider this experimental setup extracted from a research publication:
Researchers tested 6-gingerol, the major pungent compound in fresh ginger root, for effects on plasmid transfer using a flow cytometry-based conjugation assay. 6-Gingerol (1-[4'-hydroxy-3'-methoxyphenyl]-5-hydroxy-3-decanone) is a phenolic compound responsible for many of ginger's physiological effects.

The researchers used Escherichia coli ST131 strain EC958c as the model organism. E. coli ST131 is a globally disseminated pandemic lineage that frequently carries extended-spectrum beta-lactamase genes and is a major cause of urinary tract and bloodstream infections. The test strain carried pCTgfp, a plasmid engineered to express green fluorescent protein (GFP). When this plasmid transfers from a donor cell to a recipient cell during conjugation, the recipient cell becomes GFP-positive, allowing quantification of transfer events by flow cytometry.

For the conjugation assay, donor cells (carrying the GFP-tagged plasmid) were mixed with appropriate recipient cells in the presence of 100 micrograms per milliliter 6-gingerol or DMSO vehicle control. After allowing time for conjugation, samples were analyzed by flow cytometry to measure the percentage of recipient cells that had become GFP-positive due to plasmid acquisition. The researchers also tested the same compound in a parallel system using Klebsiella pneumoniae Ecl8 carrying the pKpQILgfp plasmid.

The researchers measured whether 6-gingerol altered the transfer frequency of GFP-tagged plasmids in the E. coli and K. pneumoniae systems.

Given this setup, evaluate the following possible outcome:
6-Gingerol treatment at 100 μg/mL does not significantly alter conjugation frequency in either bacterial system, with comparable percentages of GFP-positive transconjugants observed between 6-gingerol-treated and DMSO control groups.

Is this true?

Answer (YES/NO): NO